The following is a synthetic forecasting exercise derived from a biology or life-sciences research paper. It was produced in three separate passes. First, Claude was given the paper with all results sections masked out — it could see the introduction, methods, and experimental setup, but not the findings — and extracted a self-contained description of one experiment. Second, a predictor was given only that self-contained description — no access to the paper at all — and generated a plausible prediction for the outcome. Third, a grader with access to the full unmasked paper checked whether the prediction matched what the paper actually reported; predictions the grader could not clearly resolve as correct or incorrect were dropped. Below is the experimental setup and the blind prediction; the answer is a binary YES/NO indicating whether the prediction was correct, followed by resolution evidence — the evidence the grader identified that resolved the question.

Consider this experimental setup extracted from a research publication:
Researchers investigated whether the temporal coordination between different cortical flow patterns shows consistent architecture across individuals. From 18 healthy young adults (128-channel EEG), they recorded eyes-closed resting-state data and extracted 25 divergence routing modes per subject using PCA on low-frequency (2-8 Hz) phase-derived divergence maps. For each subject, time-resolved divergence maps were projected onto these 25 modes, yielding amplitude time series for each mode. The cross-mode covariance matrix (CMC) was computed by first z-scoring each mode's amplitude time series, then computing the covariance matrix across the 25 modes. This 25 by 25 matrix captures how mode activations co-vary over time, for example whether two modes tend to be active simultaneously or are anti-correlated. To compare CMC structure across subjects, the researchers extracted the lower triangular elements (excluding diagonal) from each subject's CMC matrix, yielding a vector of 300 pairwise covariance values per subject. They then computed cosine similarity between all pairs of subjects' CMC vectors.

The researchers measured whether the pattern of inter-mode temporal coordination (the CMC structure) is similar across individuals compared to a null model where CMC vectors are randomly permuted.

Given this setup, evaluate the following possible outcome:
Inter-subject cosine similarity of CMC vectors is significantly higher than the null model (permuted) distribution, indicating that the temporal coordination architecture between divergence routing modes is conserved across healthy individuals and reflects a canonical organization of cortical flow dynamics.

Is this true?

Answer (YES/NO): YES